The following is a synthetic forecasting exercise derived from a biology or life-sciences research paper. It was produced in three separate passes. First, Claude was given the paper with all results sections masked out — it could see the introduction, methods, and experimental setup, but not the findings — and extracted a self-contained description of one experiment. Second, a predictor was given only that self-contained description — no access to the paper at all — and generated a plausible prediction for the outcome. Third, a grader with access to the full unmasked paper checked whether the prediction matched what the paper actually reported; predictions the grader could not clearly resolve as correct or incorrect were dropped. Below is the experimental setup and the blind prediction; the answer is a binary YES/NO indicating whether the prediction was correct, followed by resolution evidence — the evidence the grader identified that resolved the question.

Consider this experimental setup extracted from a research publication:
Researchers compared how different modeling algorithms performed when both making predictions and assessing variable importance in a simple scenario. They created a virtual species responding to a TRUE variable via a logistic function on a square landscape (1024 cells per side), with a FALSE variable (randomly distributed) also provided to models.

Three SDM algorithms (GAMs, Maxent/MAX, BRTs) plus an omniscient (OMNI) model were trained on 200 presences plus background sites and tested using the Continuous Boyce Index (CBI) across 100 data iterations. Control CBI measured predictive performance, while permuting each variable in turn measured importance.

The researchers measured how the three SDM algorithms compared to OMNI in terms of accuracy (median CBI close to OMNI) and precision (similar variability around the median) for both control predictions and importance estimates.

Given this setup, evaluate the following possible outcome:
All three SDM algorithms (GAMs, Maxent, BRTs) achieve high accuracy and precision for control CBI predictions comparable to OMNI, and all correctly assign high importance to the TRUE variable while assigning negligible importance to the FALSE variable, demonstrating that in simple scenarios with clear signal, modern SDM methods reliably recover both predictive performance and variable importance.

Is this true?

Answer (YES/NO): NO